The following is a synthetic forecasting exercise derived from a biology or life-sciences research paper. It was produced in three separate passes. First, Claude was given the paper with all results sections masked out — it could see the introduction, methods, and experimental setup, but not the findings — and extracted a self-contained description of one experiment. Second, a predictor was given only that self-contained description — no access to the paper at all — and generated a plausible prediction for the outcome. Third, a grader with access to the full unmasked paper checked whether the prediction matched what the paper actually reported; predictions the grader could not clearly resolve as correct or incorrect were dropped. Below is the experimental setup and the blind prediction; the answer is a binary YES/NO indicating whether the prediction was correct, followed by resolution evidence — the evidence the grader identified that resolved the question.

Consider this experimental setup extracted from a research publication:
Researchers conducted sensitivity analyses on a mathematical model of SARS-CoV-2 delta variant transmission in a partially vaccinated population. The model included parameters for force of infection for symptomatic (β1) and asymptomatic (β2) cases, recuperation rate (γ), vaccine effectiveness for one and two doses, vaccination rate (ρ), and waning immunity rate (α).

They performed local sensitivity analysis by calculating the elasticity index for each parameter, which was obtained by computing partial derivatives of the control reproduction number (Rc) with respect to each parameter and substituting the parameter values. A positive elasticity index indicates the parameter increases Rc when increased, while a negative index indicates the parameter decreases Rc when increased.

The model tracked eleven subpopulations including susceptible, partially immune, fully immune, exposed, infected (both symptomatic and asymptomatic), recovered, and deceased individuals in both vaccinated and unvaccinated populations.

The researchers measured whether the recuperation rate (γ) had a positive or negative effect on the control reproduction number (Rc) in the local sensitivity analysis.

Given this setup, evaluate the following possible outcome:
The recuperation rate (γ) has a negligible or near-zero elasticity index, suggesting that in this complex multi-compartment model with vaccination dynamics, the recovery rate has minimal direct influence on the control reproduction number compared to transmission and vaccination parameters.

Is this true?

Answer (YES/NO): NO